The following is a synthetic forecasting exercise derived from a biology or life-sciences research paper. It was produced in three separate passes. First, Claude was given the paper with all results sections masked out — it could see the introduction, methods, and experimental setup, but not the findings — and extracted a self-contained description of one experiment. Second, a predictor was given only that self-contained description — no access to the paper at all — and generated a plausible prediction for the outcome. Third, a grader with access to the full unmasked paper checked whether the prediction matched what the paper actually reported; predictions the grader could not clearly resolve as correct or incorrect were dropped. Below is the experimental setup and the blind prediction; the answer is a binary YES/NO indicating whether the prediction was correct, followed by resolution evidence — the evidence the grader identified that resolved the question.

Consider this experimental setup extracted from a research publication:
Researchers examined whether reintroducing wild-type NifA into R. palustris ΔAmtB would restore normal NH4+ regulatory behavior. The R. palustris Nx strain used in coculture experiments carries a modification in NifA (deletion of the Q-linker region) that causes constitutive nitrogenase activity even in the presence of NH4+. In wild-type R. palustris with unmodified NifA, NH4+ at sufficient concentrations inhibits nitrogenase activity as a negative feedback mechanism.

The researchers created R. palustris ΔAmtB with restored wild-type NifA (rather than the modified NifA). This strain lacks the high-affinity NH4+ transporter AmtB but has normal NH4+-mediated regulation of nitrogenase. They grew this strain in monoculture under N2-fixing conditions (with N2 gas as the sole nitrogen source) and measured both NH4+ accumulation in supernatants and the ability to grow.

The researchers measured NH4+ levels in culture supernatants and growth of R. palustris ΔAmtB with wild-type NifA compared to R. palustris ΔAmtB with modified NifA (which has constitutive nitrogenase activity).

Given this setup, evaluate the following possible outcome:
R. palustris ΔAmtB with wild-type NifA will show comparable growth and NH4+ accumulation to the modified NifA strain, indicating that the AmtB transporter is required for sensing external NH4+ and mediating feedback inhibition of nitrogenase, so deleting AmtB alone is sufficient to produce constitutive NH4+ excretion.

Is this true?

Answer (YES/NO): NO